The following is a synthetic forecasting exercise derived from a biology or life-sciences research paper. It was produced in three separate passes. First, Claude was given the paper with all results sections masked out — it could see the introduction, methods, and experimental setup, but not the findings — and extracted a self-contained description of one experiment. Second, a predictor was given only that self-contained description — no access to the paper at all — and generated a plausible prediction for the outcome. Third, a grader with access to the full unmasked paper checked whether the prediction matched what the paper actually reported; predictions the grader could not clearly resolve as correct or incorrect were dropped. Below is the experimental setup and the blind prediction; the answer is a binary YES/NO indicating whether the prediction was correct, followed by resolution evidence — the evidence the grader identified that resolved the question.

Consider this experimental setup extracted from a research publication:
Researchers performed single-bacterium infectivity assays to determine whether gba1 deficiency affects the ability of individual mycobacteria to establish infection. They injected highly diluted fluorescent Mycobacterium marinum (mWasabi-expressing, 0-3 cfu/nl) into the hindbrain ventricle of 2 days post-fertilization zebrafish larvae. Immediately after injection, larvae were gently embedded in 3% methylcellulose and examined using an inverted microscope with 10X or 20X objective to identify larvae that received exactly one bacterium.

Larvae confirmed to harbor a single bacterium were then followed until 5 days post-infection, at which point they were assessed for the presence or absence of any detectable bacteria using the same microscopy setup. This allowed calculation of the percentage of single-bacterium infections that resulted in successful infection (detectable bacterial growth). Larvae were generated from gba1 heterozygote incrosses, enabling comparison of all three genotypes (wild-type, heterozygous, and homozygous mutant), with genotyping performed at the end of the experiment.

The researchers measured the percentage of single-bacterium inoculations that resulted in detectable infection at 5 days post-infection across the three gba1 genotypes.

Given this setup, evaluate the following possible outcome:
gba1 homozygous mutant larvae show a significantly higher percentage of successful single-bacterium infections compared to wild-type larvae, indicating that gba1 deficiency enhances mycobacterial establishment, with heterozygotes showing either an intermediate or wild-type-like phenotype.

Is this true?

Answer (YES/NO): NO